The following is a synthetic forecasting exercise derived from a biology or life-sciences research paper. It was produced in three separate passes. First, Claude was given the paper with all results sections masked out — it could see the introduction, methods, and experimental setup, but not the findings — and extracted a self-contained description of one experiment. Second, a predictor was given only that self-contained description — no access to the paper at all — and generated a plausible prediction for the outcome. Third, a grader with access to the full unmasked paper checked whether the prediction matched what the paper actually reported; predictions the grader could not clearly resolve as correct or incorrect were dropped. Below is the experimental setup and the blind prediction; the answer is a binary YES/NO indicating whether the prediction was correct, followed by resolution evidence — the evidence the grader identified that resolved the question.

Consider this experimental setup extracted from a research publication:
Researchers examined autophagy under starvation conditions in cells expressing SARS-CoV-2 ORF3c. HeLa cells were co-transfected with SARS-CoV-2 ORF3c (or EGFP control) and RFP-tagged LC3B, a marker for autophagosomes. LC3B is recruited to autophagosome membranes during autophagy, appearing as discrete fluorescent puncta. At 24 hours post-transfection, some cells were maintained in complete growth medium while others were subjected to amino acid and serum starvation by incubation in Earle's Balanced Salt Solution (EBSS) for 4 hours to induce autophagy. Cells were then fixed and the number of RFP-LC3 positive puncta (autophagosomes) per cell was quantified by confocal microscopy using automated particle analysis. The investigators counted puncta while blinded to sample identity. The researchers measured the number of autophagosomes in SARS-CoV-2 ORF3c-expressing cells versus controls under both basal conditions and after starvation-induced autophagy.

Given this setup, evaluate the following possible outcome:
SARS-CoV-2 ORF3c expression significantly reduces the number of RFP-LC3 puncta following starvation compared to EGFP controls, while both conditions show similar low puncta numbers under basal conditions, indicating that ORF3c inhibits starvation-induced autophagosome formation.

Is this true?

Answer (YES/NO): NO